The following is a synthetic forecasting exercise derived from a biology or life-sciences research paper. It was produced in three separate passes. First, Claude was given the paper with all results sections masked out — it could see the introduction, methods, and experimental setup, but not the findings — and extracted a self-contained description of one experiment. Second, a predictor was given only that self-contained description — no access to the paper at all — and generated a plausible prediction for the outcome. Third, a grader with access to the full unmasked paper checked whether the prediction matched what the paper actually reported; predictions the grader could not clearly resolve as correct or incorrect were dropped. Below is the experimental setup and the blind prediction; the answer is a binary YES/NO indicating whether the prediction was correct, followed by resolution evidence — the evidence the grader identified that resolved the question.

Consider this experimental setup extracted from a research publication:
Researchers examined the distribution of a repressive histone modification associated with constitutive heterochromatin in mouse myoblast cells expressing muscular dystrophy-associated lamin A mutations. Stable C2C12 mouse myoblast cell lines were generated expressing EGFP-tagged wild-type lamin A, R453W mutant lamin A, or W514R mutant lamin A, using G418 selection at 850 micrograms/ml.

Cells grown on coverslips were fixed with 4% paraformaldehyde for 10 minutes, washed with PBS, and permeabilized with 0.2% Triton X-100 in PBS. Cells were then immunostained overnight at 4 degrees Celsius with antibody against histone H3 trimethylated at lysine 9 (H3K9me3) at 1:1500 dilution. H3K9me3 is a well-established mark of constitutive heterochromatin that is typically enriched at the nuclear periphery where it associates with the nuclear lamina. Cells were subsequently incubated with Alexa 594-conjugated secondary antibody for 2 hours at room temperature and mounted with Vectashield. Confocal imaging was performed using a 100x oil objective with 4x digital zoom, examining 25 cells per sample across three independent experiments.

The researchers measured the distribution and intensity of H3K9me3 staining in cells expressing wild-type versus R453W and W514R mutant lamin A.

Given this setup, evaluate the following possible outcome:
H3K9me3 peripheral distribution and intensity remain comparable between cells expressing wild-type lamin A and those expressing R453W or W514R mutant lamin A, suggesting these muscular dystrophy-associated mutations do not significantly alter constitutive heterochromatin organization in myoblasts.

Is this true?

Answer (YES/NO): NO